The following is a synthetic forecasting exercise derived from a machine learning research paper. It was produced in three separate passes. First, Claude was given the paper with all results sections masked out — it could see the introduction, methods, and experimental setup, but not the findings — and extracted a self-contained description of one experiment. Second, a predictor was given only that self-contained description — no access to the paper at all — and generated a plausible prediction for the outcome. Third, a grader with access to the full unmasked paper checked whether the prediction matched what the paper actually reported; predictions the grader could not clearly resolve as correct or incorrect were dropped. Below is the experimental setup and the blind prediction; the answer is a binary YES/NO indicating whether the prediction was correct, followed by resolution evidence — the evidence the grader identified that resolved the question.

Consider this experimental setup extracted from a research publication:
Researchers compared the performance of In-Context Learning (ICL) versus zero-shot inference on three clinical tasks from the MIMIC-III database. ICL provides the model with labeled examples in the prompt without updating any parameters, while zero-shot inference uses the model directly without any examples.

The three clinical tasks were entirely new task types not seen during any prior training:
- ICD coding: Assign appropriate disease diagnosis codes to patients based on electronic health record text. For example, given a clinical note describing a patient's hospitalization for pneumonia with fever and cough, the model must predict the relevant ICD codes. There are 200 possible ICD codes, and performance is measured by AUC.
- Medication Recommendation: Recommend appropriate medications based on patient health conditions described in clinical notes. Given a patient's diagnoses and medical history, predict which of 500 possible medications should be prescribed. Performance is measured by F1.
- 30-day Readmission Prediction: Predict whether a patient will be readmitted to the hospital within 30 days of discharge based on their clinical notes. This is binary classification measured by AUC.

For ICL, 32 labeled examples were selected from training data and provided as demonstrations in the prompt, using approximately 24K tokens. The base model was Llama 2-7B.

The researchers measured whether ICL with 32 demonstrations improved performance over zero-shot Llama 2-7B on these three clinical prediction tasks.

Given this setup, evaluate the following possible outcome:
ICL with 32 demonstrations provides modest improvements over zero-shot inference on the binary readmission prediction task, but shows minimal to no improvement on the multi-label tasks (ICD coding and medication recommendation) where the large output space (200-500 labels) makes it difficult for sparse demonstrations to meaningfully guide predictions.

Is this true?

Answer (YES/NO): NO